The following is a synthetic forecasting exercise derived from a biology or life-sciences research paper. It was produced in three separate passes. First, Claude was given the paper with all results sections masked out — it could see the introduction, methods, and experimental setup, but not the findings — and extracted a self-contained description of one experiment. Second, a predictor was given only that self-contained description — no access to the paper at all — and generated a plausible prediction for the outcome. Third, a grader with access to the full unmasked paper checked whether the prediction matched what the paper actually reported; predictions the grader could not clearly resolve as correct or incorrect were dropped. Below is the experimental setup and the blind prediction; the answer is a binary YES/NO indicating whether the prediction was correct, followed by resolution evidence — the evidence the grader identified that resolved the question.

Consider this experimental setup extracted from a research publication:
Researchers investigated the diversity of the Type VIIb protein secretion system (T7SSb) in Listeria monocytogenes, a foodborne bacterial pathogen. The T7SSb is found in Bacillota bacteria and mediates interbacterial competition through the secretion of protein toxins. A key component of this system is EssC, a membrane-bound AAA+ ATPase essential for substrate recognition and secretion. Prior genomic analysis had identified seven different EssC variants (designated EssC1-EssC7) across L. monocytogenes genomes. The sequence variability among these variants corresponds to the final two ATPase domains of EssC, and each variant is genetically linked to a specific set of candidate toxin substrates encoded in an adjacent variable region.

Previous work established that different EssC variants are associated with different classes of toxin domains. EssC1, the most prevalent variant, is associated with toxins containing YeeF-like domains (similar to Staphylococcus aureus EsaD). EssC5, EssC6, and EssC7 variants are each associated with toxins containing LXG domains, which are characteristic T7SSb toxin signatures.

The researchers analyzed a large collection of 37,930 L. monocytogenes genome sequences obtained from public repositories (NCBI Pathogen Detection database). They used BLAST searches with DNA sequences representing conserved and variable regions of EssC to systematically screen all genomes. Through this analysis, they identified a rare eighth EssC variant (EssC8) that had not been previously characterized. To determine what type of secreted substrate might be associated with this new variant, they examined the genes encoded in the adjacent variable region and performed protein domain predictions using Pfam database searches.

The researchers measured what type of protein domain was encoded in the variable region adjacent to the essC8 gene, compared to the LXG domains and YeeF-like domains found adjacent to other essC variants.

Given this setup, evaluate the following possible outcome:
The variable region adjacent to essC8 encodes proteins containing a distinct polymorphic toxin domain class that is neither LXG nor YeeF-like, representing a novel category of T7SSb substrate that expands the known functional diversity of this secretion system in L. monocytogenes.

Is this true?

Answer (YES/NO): YES